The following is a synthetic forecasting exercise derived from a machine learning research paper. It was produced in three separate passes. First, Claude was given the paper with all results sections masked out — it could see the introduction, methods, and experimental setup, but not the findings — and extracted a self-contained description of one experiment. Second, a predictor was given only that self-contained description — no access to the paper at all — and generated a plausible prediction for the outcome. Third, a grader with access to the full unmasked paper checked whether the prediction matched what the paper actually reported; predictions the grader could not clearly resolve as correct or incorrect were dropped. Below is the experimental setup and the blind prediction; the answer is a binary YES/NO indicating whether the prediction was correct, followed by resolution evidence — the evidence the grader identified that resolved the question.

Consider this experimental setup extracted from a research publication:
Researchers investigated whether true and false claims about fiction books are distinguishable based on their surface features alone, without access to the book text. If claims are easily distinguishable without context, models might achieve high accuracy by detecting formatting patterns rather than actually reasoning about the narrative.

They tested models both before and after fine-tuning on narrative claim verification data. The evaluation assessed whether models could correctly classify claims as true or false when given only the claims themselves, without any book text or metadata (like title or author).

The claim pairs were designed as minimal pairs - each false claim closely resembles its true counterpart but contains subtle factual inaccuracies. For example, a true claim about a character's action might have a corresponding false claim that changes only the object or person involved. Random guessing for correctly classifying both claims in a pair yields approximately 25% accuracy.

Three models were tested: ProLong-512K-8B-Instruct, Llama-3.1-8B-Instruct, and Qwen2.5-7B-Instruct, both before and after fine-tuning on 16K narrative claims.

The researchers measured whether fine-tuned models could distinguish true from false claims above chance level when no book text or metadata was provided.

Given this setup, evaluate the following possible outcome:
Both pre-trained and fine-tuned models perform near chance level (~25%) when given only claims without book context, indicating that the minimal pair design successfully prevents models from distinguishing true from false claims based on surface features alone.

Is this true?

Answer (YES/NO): NO